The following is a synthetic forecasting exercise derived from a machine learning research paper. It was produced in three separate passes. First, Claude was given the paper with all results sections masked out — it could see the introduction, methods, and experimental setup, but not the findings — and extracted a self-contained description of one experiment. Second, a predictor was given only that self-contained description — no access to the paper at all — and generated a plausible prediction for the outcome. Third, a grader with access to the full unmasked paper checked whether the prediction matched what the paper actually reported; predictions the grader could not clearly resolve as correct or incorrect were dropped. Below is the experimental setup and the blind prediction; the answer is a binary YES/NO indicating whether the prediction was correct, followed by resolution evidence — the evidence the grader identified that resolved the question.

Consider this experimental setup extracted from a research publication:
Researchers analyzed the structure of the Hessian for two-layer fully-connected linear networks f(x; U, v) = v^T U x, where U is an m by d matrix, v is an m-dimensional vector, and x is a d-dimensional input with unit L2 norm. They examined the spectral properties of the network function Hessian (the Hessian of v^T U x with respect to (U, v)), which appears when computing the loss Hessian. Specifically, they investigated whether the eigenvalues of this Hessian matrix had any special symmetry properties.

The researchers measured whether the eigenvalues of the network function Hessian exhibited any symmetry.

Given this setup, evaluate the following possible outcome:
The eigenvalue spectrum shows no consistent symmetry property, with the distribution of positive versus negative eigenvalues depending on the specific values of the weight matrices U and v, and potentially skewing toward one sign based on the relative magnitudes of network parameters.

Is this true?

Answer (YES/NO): NO